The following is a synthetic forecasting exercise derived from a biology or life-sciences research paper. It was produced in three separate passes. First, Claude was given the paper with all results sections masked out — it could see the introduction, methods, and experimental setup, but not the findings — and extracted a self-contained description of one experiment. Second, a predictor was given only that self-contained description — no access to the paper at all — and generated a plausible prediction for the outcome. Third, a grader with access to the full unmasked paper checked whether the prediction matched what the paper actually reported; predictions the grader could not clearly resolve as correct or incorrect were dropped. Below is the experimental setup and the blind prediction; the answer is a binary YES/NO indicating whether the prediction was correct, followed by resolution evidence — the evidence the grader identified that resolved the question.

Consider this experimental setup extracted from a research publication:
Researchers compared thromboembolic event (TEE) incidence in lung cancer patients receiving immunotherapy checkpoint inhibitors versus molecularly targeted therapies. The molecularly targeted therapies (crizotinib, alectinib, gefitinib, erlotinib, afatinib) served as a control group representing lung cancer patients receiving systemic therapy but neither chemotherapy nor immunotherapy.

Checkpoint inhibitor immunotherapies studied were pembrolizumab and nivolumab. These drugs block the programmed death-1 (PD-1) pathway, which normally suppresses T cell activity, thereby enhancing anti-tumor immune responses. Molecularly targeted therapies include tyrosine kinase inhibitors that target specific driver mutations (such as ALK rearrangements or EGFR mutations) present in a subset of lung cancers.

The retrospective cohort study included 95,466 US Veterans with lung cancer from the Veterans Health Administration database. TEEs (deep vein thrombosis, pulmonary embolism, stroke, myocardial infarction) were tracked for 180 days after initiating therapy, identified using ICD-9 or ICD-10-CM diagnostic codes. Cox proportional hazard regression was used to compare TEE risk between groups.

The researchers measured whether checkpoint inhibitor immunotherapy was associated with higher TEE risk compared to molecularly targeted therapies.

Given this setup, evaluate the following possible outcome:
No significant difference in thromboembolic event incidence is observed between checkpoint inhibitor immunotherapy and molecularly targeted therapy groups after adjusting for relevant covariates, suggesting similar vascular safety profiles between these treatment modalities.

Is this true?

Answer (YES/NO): NO